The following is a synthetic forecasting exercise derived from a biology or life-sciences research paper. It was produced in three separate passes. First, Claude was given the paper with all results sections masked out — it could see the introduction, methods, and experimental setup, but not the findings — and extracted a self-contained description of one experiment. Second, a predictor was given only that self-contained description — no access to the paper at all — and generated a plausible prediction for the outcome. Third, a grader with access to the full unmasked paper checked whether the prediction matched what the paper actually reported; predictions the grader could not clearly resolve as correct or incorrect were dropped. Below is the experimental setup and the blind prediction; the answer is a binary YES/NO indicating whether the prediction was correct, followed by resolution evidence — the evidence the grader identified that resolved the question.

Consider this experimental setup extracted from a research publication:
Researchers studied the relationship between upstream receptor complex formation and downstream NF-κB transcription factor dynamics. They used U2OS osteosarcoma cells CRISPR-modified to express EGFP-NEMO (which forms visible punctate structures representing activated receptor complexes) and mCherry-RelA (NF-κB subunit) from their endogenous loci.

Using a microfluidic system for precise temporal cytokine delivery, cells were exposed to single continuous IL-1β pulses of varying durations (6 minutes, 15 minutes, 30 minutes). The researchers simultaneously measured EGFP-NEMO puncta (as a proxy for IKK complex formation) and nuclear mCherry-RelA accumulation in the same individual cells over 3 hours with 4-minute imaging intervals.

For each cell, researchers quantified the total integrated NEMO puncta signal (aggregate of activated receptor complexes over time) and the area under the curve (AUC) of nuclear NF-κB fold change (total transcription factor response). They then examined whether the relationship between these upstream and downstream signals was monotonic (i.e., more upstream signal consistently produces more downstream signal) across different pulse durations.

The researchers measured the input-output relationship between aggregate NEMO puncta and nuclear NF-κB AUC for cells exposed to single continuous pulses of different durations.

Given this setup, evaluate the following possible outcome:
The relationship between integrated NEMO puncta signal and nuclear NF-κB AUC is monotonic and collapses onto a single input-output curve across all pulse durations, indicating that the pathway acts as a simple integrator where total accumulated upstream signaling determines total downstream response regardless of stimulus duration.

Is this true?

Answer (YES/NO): YES